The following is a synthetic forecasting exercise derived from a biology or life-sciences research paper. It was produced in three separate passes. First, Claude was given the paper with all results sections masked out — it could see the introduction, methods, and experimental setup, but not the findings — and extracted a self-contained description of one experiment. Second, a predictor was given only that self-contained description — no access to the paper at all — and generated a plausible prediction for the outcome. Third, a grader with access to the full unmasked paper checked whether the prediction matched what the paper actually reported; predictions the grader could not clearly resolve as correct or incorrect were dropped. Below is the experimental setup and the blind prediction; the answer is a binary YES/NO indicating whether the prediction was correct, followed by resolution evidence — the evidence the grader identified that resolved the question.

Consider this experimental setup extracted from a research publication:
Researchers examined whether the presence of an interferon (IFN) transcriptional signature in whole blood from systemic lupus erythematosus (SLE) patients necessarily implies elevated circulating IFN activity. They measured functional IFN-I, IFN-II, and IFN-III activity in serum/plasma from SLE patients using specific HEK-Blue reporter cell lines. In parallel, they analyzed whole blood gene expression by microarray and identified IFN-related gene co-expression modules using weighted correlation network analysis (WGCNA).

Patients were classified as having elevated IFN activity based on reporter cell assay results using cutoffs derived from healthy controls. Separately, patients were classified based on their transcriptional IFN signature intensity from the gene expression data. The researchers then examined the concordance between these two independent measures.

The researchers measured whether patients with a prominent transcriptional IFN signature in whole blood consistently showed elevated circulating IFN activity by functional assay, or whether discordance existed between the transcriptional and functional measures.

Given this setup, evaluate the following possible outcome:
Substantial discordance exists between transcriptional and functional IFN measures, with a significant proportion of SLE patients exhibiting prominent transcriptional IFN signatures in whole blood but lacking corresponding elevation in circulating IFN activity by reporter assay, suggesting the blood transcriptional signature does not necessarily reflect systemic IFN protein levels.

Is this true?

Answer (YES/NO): YES